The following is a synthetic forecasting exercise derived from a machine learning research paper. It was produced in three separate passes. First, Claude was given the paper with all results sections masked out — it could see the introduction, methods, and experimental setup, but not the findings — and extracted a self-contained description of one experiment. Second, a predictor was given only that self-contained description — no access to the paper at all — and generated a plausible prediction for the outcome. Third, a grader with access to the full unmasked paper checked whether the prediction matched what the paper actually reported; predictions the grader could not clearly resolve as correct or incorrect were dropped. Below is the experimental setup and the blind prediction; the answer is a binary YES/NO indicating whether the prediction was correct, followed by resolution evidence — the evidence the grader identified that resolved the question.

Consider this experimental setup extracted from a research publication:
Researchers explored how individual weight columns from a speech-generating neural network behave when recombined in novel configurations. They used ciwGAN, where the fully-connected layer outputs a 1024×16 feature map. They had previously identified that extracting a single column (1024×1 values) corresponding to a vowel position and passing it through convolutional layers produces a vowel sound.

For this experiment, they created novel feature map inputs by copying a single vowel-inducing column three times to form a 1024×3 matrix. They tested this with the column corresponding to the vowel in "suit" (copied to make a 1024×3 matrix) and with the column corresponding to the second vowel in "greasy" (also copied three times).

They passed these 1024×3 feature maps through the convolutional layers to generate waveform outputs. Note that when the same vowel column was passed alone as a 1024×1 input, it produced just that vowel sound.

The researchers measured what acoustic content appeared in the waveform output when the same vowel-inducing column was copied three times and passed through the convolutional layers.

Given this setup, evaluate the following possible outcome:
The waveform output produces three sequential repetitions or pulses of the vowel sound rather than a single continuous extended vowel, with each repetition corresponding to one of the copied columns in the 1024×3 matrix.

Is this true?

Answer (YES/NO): NO